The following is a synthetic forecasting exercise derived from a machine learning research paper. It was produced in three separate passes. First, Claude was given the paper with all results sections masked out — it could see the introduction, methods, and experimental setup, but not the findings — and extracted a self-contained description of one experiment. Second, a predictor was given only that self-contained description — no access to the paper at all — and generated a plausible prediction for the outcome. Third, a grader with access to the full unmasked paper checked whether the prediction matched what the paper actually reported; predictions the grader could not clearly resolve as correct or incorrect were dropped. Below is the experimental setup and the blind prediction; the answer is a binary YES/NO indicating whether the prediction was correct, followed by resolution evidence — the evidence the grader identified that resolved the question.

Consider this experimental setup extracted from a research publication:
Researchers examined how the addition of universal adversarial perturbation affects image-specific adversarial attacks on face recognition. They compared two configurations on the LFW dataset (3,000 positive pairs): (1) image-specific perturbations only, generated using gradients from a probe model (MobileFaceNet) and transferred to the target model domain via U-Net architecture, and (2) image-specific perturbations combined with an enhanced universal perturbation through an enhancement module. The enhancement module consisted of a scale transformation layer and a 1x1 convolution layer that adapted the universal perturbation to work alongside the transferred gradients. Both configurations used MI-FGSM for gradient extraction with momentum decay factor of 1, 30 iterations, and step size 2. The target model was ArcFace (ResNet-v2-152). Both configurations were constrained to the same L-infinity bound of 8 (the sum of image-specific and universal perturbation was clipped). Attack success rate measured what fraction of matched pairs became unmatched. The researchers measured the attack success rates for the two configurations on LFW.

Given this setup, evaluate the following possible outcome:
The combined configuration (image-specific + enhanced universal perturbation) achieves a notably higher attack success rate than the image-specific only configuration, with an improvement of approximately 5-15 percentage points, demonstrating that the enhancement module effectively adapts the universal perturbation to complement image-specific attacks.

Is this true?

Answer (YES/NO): YES